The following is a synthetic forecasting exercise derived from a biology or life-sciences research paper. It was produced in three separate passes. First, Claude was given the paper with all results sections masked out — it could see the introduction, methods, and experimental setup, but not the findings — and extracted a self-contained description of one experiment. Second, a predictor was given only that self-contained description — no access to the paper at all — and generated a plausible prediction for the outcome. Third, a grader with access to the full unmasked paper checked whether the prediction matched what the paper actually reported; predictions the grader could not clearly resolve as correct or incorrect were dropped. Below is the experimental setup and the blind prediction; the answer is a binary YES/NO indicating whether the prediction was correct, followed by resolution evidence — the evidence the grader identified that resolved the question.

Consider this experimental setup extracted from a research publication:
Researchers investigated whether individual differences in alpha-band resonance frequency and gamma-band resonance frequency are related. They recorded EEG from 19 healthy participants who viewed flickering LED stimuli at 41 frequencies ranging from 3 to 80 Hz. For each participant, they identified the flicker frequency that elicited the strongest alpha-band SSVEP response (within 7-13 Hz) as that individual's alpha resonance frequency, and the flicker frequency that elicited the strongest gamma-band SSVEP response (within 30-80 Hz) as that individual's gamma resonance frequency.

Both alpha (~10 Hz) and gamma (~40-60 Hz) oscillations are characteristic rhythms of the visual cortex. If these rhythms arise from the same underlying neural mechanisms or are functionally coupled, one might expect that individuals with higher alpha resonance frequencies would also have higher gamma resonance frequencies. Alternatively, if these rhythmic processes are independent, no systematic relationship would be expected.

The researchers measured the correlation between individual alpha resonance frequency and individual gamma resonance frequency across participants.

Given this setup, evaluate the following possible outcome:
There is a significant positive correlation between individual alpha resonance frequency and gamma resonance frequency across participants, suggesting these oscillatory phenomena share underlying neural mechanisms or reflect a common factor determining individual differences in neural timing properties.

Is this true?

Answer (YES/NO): NO